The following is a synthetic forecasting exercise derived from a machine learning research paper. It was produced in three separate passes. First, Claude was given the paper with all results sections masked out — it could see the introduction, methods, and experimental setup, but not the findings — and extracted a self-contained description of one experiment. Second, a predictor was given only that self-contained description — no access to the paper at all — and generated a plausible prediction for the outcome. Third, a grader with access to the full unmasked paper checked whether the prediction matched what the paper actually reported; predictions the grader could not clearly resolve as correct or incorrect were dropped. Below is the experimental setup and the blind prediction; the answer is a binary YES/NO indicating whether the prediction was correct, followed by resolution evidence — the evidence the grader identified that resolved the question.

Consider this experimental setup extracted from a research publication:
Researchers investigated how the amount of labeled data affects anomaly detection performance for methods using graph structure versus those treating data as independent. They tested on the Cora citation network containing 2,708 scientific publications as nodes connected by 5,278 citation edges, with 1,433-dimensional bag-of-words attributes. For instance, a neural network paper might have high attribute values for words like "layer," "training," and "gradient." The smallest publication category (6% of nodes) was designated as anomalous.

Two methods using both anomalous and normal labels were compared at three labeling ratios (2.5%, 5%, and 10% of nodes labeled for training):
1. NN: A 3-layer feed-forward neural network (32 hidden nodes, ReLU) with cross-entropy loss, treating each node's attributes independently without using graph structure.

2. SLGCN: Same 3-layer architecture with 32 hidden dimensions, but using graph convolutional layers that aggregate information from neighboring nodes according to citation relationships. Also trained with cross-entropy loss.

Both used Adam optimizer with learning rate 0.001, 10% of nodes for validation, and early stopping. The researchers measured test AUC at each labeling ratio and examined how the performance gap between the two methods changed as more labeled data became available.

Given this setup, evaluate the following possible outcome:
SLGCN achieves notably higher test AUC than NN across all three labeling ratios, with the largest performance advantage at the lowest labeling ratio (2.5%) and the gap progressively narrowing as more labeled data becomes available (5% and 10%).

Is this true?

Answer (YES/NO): YES